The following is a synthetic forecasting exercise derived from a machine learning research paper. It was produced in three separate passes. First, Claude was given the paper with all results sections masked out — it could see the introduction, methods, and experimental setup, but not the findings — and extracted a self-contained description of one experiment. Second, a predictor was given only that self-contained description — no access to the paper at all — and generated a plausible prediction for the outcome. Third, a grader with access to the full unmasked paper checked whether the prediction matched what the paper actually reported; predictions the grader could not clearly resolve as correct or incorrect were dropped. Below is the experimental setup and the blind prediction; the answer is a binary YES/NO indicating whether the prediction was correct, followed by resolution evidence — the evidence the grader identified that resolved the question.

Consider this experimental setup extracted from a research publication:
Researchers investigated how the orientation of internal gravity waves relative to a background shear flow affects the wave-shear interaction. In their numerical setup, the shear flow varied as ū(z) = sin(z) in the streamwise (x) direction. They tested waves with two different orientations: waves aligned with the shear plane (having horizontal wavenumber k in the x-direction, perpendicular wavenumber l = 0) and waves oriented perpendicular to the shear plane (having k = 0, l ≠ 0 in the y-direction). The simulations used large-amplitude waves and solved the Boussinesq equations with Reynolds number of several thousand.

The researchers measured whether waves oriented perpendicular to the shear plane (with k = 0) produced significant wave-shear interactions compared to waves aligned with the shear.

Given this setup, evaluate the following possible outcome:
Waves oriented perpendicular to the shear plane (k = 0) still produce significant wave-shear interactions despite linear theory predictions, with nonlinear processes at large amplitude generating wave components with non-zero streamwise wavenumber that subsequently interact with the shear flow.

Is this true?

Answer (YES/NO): NO